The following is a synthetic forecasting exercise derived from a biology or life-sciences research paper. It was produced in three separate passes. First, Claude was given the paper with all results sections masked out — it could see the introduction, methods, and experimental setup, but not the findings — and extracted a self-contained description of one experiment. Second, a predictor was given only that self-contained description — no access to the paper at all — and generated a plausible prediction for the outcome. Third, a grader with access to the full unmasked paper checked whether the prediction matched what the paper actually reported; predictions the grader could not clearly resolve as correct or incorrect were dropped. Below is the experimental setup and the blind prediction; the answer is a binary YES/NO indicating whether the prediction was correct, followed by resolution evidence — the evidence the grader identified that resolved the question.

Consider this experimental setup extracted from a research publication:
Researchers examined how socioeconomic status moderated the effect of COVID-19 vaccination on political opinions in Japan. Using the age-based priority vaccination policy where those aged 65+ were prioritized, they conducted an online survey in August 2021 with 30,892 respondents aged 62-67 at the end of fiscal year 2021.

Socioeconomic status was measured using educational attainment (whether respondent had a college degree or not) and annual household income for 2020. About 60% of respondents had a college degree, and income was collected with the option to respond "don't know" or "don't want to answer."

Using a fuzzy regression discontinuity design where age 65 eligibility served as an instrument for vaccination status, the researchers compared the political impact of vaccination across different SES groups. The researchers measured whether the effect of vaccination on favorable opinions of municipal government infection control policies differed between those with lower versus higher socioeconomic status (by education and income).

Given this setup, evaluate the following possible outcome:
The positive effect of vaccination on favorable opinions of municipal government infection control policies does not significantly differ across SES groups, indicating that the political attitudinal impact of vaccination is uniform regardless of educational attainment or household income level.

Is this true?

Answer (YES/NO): NO